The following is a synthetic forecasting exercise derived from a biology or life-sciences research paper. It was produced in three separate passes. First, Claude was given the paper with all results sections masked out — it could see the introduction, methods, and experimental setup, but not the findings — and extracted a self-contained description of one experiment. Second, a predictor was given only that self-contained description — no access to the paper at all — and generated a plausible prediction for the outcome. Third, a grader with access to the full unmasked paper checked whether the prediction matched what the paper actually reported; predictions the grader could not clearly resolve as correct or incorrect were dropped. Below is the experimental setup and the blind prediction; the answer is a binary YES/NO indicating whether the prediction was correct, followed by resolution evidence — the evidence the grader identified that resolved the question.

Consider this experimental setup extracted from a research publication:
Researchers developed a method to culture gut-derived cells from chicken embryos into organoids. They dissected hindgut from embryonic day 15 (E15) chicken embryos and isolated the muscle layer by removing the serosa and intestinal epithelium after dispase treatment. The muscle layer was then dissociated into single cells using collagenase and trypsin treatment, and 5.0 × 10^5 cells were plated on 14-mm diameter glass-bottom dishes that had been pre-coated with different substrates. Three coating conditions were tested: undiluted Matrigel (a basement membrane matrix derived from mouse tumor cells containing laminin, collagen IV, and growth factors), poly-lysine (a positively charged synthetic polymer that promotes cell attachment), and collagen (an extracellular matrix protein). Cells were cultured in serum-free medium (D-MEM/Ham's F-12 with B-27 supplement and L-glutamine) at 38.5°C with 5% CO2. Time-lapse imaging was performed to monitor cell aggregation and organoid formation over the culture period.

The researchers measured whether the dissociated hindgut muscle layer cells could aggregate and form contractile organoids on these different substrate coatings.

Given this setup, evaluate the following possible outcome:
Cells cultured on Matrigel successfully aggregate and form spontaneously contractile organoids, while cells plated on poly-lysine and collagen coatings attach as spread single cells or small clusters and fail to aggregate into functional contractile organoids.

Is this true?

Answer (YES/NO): YES